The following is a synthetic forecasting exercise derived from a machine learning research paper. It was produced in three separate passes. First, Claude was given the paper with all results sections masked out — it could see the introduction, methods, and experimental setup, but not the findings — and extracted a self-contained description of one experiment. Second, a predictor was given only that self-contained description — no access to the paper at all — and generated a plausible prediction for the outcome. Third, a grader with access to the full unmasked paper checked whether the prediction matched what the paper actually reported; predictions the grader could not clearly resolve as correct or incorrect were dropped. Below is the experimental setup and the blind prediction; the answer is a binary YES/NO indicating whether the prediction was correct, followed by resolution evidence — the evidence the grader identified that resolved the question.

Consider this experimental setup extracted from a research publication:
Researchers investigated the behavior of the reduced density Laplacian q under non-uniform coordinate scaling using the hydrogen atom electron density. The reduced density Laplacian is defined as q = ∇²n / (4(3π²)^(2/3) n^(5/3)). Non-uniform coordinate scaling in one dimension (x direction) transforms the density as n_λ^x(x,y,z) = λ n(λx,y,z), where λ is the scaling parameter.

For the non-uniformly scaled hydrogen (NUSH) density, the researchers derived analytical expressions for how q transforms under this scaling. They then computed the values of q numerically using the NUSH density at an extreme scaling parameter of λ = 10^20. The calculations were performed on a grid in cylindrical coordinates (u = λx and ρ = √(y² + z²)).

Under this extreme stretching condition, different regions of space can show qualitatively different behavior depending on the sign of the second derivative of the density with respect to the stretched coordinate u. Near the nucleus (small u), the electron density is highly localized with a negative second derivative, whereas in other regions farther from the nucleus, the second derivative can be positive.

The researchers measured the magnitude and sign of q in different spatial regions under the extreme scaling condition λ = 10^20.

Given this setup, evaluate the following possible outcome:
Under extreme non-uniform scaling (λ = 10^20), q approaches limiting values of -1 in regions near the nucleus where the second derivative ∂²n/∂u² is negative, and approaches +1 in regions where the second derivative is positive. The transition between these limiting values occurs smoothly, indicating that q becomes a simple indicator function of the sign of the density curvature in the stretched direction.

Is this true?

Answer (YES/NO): NO